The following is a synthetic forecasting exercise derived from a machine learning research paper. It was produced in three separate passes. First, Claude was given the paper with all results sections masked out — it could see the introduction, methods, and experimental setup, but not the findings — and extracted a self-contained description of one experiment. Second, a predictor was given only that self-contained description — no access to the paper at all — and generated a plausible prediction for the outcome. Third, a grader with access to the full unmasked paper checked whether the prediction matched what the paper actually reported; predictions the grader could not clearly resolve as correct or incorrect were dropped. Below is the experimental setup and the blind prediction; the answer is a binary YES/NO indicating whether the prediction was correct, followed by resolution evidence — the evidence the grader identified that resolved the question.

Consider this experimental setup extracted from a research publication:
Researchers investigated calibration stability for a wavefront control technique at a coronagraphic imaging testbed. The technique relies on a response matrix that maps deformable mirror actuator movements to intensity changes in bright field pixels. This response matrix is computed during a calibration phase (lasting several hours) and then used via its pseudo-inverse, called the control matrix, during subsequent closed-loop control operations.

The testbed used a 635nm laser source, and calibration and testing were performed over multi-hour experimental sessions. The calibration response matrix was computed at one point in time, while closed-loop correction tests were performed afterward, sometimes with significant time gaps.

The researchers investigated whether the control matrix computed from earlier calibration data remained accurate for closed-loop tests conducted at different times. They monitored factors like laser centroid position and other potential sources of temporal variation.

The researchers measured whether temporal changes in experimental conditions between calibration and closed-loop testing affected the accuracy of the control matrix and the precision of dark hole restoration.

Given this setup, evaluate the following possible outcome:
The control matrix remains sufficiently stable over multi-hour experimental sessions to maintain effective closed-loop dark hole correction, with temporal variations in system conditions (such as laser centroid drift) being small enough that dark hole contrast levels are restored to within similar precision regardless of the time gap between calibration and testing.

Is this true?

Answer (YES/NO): NO